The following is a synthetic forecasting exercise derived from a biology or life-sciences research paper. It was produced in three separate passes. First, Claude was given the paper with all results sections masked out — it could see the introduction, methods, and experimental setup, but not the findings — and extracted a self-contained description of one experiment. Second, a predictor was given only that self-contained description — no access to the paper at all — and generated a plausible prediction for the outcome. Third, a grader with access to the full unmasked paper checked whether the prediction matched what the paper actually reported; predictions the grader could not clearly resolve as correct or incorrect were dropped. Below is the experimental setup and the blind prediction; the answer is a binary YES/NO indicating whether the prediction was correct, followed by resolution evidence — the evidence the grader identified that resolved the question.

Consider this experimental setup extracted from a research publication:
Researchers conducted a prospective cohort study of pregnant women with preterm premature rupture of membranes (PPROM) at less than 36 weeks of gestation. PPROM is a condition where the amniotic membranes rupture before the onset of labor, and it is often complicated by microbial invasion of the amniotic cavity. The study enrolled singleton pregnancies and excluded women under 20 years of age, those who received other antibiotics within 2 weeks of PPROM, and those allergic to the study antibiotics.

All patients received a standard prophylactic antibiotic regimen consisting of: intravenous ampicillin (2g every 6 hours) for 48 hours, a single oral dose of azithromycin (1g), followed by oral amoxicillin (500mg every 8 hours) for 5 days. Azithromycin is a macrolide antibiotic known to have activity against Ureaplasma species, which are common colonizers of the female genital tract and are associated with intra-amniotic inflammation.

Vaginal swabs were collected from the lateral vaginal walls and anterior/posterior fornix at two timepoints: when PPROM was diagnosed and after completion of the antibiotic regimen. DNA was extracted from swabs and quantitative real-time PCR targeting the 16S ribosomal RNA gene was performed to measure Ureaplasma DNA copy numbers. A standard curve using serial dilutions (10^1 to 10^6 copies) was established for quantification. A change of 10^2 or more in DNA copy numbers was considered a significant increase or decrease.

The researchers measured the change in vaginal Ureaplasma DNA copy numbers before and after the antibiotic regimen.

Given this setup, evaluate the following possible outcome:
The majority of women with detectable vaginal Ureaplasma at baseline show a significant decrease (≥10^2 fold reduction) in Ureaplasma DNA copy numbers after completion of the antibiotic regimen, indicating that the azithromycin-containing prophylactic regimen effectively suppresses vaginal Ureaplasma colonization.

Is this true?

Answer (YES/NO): NO